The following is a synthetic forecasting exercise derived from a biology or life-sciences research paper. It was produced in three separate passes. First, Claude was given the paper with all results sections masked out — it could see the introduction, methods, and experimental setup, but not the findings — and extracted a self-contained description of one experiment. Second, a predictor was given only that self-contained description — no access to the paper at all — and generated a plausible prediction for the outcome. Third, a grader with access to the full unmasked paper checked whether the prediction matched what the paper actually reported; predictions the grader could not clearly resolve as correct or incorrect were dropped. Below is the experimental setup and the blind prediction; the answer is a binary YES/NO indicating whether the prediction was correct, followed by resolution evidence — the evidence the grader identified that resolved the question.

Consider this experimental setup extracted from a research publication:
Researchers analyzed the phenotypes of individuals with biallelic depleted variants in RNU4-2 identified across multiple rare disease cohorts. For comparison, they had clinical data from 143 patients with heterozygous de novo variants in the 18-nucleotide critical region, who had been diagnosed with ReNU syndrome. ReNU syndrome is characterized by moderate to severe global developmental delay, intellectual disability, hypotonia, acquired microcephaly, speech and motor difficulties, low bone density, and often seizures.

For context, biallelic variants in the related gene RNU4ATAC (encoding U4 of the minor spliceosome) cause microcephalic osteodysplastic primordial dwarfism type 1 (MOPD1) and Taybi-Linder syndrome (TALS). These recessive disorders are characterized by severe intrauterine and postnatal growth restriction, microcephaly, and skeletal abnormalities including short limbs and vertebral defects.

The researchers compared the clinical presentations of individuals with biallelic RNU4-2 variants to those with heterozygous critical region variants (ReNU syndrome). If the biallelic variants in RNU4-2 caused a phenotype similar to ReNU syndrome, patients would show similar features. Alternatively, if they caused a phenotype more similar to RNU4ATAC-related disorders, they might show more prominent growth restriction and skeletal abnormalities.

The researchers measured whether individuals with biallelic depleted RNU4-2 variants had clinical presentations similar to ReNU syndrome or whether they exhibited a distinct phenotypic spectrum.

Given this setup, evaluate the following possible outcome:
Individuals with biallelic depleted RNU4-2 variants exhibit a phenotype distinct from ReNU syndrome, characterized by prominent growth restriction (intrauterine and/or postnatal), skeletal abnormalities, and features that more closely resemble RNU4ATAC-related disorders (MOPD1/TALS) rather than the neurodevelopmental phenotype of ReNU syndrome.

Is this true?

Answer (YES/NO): NO